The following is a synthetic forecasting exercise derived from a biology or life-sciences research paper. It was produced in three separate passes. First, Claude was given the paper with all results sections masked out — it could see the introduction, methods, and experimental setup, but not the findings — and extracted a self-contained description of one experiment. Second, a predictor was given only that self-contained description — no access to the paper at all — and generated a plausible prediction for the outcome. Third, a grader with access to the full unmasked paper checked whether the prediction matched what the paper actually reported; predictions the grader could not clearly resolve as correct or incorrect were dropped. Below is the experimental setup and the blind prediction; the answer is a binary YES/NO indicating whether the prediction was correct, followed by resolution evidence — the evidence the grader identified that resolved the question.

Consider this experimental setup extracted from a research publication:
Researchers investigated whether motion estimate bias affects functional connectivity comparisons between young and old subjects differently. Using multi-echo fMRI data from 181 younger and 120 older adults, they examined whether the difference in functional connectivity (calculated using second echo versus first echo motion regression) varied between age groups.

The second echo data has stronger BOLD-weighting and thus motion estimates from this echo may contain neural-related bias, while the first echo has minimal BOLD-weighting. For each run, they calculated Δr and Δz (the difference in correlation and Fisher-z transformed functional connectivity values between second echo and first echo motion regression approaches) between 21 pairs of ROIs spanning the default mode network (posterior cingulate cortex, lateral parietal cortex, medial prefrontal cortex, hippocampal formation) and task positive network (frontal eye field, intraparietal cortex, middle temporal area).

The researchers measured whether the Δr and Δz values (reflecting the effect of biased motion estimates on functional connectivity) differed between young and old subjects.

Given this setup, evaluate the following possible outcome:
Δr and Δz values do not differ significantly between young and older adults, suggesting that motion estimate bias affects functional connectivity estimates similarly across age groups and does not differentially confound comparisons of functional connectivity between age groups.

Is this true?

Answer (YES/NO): NO